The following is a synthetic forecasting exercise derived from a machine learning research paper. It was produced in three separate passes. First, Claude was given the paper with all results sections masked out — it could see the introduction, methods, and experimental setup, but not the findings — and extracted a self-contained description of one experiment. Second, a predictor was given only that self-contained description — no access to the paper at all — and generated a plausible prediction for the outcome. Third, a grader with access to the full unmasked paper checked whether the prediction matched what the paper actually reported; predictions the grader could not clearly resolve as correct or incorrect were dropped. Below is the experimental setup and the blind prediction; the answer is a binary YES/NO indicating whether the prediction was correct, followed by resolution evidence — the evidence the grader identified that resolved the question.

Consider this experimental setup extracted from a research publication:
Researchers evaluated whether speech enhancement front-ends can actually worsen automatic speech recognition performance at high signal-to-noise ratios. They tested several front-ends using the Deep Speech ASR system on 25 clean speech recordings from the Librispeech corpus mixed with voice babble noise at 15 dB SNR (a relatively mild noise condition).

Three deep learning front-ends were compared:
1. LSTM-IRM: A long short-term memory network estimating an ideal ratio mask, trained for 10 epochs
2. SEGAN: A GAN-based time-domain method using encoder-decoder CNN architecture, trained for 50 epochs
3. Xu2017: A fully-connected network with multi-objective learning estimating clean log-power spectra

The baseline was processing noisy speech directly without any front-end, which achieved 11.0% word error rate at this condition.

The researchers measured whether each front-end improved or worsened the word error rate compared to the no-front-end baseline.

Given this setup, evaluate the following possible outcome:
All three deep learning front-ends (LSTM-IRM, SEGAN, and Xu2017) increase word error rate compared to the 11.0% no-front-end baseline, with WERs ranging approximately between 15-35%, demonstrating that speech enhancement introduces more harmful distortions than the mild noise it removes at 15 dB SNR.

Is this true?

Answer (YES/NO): NO